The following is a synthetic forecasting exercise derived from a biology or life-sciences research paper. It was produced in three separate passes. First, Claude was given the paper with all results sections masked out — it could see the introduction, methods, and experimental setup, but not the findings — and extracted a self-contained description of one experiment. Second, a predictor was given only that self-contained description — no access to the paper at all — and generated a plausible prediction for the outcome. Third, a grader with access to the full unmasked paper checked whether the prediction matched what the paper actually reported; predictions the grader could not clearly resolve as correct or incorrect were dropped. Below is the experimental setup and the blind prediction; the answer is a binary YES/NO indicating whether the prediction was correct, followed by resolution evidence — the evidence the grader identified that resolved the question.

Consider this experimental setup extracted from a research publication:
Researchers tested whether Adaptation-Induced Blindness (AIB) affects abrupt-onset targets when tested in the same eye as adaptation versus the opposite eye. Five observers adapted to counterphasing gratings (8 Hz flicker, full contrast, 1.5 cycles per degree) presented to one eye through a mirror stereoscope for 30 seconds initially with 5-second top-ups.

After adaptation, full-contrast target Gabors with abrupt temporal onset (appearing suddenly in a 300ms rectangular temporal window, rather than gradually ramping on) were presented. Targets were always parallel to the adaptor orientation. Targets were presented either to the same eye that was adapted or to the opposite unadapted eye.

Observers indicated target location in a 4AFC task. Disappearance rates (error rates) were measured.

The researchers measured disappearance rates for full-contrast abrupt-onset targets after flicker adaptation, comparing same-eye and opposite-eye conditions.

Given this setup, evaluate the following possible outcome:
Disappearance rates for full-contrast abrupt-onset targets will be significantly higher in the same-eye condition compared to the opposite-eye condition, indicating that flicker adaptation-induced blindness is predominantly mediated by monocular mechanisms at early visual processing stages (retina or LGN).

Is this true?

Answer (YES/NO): NO